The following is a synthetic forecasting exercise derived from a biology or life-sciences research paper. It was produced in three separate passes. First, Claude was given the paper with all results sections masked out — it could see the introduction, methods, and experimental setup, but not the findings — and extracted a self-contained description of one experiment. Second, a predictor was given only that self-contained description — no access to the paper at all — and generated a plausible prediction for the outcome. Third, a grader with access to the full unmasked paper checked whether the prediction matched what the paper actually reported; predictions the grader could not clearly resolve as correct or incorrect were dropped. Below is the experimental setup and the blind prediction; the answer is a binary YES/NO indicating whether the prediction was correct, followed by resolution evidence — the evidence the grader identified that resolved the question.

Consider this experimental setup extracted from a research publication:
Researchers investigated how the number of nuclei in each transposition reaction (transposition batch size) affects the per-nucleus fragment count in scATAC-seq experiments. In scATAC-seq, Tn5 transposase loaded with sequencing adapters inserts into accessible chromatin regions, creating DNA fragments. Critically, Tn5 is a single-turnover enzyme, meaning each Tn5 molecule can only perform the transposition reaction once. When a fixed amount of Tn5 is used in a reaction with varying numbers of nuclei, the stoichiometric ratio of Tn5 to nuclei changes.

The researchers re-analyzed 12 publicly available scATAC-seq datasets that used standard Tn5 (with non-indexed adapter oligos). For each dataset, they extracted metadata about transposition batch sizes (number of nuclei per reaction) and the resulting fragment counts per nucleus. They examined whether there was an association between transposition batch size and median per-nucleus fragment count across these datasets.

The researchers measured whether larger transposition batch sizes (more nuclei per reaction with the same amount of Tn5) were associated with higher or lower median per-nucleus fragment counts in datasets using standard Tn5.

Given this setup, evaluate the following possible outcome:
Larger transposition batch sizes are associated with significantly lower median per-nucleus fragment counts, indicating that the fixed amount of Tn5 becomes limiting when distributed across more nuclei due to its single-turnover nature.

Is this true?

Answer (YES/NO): YES